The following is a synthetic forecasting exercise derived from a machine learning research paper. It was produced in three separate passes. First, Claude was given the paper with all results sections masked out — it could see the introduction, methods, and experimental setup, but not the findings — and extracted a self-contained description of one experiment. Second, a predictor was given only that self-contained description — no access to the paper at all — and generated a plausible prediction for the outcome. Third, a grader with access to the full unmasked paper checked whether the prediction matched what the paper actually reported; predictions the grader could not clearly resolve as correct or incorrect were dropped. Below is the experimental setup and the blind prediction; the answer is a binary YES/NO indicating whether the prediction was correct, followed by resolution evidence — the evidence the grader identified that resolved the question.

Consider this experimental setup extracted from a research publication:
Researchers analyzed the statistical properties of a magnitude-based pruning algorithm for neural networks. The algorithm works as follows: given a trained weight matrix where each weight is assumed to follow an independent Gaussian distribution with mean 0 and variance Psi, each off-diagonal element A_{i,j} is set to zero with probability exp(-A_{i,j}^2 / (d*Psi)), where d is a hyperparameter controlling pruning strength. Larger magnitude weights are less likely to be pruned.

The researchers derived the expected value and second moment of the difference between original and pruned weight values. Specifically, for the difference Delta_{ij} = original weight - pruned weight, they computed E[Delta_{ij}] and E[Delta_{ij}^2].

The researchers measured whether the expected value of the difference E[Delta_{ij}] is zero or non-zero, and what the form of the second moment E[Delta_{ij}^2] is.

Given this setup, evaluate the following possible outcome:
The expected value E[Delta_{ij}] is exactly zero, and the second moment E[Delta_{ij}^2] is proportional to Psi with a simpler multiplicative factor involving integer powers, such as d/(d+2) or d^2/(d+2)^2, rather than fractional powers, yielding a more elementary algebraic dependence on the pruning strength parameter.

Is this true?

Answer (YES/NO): NO